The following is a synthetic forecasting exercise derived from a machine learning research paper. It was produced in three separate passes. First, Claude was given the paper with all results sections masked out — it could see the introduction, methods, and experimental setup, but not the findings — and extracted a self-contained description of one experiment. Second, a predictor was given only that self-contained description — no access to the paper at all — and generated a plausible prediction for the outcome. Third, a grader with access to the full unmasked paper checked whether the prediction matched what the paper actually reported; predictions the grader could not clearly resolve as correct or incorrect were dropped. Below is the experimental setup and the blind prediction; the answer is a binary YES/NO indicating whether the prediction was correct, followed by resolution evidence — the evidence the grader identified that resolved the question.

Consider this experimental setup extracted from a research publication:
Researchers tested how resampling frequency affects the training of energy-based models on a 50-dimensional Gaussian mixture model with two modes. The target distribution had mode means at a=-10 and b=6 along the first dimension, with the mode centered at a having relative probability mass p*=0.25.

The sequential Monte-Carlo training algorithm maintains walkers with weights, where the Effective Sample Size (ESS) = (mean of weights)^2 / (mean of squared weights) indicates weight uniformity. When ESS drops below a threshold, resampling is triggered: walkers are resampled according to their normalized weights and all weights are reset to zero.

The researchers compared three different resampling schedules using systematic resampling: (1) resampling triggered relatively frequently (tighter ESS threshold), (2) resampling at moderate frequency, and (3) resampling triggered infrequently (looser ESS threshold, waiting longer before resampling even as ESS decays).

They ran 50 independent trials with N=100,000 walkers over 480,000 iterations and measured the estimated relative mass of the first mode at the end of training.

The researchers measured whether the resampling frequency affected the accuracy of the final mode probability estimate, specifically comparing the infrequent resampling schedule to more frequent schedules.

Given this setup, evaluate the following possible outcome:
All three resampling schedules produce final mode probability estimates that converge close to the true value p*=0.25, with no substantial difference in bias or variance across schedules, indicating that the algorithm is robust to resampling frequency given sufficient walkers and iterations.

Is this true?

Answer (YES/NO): NO